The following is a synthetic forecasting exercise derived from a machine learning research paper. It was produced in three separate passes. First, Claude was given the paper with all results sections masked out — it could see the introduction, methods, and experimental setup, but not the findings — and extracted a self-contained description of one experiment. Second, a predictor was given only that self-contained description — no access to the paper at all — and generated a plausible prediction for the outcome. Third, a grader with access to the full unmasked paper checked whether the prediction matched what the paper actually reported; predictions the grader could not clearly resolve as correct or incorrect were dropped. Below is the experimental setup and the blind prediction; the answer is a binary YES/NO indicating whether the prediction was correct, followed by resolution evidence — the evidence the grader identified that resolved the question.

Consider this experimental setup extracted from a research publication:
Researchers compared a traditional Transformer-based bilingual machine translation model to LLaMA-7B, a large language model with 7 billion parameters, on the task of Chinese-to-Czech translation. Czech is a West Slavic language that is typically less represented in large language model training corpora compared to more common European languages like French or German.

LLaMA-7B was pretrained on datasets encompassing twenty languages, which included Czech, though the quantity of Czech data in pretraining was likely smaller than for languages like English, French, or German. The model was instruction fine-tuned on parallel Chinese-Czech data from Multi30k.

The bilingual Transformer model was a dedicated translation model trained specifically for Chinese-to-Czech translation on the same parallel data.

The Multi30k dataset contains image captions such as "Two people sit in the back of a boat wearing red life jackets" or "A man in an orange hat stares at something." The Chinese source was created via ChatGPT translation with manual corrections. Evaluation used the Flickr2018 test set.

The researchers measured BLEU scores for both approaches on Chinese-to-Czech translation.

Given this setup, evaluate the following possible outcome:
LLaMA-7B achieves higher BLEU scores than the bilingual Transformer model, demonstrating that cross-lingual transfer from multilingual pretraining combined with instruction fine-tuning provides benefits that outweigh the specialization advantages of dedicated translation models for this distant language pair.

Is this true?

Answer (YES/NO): YES